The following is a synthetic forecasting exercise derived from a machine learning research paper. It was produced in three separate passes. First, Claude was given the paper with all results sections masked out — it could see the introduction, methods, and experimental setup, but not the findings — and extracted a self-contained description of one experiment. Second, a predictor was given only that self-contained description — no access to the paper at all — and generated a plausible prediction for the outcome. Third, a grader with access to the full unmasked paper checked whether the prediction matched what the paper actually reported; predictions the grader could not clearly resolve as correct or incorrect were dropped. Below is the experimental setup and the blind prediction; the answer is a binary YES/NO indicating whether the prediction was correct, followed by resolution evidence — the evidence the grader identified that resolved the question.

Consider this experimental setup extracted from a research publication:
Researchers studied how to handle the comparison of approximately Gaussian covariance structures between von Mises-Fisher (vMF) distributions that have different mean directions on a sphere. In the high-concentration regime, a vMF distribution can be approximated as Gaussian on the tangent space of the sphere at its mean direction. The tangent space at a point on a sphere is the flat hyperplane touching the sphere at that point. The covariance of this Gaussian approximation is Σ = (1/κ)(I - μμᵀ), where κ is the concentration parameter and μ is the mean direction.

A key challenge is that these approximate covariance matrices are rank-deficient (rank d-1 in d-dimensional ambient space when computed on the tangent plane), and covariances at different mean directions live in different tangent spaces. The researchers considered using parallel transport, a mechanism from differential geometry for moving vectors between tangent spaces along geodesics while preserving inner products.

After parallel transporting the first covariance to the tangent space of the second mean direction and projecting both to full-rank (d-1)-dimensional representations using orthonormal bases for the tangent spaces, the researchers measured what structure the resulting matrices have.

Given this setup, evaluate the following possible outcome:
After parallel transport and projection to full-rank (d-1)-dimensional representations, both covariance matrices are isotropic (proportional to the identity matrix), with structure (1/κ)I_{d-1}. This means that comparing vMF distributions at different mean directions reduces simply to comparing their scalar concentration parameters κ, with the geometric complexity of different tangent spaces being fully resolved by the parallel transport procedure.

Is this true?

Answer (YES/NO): YES